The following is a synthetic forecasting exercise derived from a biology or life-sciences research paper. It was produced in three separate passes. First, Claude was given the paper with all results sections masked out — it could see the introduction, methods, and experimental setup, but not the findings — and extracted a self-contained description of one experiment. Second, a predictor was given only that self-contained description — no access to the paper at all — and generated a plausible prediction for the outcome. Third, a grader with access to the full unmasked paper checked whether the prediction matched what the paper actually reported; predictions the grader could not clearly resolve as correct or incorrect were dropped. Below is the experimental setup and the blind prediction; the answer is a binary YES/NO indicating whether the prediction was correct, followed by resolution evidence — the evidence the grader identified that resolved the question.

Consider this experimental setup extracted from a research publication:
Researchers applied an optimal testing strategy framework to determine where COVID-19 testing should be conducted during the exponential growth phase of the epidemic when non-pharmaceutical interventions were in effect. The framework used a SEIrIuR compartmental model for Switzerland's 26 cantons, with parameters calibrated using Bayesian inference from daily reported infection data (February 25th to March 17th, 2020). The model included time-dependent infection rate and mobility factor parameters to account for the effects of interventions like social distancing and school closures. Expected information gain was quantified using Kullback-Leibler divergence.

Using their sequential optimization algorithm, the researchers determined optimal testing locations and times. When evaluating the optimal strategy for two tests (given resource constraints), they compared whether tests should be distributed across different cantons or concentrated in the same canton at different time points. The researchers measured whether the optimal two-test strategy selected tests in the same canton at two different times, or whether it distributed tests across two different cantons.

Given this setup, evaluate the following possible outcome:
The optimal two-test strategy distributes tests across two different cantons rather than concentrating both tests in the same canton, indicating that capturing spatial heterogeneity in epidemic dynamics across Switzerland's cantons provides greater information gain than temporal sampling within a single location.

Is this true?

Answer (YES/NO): NO